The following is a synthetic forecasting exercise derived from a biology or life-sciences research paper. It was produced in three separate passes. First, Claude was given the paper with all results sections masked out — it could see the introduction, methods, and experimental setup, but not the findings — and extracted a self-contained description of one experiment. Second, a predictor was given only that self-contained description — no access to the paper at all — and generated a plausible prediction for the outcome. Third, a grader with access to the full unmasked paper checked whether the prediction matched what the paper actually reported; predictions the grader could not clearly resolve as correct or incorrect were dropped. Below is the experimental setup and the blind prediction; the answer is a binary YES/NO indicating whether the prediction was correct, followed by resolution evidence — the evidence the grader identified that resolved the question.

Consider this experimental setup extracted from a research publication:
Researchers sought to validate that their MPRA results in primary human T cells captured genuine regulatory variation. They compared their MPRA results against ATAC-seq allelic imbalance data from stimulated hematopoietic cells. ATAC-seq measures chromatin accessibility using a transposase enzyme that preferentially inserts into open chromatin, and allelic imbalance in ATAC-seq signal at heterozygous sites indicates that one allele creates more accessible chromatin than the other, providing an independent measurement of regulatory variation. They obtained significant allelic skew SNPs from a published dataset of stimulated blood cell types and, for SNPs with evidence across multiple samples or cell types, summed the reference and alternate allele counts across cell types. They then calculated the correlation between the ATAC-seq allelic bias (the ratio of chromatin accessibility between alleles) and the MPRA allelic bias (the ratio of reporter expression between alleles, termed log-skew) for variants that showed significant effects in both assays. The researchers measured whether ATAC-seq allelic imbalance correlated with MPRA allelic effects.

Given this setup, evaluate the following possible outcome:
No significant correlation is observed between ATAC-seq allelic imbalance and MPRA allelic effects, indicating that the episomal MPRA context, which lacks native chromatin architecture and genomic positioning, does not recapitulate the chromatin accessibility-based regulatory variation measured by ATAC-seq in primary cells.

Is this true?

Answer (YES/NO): NO